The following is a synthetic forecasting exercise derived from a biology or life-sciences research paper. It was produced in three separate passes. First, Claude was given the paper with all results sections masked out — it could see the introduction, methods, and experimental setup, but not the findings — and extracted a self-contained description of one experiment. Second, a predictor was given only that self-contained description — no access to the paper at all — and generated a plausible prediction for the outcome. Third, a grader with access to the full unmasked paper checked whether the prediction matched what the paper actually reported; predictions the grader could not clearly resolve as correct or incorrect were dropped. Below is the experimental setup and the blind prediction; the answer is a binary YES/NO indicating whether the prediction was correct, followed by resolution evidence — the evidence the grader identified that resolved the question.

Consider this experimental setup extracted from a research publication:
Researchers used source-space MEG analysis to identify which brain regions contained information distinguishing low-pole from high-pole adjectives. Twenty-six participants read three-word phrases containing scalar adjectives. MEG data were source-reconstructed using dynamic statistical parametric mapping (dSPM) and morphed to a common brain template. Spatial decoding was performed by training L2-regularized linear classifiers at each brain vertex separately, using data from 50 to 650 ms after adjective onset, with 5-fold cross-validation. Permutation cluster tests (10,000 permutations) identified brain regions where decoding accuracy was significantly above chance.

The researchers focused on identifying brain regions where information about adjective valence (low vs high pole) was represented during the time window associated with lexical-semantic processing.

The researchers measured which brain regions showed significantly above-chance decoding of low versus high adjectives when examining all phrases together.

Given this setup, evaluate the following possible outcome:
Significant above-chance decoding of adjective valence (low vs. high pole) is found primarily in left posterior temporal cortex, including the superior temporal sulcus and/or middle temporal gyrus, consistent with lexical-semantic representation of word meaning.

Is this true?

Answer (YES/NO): NO